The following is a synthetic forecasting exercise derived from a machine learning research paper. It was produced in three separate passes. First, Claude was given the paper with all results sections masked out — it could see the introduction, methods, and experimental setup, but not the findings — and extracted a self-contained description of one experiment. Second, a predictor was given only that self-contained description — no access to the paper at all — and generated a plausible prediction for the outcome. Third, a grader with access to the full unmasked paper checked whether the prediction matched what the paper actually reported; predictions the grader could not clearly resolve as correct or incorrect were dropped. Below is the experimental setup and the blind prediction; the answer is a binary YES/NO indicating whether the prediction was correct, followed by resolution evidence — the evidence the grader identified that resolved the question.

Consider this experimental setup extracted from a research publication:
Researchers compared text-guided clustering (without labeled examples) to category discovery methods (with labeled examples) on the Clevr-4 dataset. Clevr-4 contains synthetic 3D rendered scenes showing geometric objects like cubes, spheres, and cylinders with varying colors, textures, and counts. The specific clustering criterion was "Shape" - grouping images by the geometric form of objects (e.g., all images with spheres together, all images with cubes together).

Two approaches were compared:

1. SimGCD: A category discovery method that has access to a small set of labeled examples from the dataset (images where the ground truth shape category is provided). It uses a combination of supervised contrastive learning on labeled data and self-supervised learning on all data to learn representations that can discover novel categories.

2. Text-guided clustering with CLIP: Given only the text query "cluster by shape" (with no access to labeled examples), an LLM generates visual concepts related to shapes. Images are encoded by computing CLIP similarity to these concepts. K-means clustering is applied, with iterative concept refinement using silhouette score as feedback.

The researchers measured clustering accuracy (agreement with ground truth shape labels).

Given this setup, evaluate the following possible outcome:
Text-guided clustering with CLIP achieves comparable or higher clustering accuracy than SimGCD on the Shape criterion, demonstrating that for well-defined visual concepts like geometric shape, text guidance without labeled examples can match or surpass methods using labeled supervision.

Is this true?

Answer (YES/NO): YES